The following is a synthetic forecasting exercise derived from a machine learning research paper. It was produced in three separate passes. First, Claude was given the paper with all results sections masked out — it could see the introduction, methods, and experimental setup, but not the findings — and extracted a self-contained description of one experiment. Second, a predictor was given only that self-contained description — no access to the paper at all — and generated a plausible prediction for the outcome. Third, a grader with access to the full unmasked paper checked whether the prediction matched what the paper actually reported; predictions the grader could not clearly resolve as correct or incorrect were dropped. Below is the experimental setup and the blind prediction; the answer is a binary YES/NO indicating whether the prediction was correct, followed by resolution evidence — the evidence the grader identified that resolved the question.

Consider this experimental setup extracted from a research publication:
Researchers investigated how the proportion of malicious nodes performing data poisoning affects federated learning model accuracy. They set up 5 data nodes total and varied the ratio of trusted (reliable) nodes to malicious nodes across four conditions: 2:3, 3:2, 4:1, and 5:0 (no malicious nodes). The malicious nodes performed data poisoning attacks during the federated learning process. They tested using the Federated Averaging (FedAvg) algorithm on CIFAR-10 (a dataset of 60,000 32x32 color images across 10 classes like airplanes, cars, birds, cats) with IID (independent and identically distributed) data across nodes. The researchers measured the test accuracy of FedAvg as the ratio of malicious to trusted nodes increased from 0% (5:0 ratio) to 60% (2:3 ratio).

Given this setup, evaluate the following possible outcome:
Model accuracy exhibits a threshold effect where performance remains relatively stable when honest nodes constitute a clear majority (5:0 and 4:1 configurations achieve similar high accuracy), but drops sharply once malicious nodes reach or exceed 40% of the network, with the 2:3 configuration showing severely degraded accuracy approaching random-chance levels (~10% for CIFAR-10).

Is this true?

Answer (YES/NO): NO